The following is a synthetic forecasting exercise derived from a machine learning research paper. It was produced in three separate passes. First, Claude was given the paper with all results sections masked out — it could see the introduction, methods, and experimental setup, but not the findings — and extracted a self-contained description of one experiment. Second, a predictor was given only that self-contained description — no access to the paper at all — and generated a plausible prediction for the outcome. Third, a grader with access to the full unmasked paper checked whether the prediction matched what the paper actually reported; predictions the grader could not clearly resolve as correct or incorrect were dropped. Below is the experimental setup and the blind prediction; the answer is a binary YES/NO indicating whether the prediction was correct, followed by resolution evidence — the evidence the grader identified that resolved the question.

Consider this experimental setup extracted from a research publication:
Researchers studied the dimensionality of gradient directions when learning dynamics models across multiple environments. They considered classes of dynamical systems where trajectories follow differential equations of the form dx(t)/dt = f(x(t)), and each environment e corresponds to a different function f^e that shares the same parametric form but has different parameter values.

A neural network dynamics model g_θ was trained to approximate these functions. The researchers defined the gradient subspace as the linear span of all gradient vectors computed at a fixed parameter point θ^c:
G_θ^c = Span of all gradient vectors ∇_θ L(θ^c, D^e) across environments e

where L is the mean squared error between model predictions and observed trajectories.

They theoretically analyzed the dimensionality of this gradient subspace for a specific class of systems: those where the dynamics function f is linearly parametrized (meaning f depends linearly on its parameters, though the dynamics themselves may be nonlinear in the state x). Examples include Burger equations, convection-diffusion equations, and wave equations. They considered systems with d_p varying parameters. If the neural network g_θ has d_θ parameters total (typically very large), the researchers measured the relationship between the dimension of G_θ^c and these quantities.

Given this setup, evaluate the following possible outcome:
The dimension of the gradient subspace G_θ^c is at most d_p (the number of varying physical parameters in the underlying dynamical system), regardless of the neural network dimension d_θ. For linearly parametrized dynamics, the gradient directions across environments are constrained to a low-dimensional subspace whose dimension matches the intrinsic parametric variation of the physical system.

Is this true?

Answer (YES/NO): YES